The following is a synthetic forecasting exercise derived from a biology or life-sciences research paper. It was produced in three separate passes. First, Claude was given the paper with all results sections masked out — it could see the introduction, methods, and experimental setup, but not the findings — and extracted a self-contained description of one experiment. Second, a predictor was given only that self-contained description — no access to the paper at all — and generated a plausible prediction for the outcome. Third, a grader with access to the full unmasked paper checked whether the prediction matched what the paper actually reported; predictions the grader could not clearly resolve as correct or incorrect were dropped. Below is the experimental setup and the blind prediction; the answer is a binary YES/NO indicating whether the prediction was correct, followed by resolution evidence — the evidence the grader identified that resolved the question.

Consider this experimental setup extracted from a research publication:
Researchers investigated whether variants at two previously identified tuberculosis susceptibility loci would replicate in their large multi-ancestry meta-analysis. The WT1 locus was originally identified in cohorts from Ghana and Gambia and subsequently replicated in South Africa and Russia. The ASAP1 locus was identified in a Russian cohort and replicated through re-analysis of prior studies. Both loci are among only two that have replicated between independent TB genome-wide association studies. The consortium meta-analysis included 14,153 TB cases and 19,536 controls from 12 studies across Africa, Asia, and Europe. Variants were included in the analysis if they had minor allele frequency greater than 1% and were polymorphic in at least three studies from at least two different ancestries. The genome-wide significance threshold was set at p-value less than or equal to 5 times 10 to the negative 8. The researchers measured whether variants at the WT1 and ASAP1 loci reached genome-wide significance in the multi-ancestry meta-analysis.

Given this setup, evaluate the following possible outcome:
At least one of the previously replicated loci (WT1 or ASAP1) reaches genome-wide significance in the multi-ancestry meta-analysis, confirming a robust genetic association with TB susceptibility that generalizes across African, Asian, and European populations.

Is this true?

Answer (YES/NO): NO